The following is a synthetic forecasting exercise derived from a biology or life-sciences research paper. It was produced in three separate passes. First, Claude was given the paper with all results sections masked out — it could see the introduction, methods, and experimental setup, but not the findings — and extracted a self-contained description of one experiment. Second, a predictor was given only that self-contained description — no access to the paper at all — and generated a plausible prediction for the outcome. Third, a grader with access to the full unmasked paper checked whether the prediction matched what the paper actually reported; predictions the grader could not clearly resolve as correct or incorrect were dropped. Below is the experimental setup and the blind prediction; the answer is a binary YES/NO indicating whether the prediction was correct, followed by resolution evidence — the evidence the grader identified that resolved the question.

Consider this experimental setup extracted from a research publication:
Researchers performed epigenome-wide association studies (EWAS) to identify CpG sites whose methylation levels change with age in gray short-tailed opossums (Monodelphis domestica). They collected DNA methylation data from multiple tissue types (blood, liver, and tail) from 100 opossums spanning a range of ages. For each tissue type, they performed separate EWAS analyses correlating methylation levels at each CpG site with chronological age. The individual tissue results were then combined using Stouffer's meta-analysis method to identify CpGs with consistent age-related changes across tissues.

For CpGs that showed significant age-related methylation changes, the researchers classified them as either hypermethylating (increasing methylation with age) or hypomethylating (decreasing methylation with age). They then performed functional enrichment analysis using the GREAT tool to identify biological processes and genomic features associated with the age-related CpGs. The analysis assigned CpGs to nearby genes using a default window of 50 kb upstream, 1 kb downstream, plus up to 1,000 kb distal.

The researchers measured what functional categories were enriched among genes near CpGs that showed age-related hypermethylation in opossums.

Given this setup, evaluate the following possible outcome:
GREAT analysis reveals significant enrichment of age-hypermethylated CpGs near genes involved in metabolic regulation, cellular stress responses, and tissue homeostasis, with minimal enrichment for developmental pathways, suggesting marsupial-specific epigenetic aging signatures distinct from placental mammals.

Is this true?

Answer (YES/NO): NO